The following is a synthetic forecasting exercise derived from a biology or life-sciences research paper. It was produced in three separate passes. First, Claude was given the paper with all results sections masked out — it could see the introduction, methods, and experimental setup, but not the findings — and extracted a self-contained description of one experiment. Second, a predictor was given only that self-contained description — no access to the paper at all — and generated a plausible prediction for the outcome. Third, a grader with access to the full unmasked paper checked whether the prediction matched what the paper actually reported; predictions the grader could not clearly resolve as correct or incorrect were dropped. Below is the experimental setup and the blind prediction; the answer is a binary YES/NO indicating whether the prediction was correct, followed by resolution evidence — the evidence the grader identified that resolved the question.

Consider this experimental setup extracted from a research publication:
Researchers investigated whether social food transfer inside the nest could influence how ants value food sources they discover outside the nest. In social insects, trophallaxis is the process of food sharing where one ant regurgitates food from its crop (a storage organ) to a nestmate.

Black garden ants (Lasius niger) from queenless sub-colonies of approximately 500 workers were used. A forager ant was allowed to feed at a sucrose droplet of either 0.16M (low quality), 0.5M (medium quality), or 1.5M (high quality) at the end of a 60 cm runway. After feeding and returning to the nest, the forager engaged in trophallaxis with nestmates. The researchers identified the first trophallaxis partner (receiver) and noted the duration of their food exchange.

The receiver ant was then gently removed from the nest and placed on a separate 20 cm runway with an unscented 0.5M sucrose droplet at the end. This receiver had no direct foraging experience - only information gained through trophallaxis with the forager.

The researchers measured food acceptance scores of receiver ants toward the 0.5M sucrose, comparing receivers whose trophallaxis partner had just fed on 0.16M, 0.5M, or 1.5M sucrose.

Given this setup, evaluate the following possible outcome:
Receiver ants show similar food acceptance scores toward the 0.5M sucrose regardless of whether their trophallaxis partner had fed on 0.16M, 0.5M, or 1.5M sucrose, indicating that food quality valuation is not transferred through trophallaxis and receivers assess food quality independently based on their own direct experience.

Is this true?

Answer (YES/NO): NO